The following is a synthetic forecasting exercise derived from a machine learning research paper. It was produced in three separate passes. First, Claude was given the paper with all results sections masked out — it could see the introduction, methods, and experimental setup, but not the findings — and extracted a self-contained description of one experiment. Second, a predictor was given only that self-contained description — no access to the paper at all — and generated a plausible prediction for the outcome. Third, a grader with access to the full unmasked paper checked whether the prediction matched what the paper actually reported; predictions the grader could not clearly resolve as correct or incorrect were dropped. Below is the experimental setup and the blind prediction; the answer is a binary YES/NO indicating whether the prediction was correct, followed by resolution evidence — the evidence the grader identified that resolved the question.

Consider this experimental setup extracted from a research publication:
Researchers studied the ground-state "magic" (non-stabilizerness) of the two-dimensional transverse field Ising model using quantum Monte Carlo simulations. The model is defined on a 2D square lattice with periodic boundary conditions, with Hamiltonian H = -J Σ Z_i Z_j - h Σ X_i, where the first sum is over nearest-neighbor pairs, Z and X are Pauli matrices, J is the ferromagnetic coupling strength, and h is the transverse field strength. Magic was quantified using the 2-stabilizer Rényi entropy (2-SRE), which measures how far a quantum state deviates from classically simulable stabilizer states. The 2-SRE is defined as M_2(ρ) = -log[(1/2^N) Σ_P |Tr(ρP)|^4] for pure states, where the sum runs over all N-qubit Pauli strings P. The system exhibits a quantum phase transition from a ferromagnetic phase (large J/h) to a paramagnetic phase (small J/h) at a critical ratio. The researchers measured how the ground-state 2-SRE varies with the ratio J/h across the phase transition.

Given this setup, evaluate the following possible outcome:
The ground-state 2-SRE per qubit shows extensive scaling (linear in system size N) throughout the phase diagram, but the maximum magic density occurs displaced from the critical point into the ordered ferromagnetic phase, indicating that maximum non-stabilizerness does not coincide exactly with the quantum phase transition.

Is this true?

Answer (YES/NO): YES